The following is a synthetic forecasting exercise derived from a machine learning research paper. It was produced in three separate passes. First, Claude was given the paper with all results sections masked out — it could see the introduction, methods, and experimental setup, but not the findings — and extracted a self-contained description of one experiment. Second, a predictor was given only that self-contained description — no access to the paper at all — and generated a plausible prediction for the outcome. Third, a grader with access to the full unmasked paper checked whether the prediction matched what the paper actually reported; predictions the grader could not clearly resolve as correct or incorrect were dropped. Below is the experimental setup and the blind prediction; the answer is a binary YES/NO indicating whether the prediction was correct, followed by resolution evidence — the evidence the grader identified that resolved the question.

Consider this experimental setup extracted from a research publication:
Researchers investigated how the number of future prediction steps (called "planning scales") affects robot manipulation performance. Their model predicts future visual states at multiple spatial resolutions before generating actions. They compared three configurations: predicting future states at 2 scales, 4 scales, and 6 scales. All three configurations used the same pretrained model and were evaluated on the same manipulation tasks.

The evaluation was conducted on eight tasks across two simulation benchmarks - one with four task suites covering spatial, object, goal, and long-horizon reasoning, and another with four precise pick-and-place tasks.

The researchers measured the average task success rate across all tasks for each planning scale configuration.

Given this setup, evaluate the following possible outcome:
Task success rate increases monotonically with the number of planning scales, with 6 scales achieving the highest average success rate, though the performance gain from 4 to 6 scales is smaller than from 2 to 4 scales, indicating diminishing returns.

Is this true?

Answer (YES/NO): NO